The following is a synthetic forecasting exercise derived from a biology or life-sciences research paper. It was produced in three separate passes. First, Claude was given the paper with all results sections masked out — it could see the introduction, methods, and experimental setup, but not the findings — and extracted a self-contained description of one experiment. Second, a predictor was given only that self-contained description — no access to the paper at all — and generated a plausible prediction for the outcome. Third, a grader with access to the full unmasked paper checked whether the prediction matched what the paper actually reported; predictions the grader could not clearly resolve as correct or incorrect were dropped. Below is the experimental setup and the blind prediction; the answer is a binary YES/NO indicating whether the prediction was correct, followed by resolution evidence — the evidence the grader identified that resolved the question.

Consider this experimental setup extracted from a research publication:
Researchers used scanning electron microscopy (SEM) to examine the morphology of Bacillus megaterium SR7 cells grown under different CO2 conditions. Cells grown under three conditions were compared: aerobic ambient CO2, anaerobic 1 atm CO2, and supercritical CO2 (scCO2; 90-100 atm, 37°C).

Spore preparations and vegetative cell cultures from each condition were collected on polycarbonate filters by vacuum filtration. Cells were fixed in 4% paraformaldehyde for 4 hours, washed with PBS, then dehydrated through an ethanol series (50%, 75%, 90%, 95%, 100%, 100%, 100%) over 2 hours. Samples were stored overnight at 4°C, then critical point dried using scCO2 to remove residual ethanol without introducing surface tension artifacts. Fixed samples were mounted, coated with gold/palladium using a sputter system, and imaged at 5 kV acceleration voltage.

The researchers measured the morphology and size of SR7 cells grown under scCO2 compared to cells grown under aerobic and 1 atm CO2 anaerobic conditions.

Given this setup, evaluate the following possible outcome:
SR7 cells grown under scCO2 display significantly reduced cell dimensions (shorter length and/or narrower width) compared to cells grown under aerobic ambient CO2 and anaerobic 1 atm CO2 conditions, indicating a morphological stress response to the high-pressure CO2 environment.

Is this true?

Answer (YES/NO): NO